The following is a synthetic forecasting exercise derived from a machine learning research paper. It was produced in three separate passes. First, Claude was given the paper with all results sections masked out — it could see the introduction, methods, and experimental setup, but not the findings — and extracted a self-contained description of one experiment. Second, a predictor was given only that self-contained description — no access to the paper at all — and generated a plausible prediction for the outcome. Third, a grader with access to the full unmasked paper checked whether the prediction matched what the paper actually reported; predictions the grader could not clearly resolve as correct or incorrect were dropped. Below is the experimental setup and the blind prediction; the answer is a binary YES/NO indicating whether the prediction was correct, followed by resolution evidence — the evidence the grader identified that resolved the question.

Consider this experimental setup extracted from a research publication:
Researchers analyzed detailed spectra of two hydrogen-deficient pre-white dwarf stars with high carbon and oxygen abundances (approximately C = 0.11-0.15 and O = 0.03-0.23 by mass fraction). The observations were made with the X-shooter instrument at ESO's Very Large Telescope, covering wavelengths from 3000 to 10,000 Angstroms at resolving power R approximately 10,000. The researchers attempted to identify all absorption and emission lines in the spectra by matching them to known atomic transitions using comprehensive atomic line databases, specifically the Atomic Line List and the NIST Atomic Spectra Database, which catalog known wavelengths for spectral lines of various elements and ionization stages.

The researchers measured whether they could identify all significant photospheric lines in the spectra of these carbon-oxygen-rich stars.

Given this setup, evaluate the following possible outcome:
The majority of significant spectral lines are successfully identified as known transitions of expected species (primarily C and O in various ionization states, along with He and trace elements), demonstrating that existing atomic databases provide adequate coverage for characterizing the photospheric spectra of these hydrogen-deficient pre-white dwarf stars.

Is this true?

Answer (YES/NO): NO